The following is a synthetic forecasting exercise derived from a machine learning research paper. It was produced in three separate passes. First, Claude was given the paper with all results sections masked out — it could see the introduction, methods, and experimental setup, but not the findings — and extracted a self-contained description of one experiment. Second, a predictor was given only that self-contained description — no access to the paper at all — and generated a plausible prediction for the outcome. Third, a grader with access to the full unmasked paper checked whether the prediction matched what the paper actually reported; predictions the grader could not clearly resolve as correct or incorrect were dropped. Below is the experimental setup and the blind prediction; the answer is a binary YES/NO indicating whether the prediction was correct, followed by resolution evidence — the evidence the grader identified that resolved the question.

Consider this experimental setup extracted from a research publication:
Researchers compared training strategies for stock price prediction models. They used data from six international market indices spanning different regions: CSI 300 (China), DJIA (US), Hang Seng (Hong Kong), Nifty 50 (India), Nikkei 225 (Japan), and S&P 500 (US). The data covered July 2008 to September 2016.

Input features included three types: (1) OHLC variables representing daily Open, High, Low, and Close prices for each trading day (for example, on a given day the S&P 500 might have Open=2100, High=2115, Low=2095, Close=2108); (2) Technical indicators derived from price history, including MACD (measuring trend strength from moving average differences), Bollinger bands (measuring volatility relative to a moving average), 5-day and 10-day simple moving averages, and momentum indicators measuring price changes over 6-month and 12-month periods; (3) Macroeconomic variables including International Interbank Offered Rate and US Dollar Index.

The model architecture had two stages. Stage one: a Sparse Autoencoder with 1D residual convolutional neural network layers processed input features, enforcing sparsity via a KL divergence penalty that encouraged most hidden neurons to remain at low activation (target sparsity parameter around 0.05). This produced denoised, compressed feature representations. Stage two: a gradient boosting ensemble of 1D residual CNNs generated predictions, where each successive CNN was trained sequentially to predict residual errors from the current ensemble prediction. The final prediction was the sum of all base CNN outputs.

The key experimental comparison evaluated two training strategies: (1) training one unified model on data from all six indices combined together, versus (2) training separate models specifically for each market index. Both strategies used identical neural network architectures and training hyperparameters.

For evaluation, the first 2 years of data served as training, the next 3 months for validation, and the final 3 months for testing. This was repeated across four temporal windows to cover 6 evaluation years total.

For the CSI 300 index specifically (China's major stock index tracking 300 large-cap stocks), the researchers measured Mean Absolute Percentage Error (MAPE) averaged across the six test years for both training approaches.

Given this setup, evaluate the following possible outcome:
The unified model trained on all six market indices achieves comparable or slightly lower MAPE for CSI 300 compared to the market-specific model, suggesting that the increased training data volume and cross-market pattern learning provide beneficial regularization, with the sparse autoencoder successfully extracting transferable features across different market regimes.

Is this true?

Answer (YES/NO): NO